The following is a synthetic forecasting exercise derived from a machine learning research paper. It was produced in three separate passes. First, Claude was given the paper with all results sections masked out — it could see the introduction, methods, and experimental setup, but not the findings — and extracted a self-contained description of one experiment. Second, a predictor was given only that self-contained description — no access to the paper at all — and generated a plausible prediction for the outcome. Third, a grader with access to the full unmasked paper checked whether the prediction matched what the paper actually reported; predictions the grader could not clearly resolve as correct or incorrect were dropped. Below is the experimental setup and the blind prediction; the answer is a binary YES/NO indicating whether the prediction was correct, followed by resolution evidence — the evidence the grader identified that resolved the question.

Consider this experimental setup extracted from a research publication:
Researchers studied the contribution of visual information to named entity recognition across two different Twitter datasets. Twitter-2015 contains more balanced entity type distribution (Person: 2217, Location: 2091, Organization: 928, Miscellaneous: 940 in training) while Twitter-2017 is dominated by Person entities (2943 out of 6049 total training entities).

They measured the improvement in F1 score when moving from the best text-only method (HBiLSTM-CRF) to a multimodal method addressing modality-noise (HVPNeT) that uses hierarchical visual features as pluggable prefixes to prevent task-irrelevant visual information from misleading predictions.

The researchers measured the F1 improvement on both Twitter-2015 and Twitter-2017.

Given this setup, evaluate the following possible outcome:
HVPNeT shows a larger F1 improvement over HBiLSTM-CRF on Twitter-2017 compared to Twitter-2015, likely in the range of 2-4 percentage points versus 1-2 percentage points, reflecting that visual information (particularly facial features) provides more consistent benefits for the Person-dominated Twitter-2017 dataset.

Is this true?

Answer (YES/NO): NO